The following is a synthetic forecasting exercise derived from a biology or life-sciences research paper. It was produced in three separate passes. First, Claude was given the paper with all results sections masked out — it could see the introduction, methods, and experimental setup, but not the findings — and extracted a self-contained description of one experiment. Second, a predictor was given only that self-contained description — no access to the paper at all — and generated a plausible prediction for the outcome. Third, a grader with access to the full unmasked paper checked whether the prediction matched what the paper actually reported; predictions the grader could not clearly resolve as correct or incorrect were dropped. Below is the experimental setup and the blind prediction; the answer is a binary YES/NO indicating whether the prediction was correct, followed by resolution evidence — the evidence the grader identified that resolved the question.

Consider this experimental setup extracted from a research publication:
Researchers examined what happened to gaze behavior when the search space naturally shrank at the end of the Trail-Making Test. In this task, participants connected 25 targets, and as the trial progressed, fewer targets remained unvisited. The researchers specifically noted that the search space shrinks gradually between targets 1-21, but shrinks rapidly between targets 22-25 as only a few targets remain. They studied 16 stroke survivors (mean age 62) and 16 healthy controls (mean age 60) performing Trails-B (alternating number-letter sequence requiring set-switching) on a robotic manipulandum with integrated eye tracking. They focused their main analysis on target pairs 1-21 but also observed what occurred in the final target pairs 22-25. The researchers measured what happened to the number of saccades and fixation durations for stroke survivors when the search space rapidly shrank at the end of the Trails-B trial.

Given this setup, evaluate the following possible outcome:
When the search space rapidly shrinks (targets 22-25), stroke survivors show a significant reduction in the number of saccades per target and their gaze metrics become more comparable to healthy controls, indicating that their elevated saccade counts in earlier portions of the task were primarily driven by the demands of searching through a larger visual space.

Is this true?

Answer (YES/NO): YES